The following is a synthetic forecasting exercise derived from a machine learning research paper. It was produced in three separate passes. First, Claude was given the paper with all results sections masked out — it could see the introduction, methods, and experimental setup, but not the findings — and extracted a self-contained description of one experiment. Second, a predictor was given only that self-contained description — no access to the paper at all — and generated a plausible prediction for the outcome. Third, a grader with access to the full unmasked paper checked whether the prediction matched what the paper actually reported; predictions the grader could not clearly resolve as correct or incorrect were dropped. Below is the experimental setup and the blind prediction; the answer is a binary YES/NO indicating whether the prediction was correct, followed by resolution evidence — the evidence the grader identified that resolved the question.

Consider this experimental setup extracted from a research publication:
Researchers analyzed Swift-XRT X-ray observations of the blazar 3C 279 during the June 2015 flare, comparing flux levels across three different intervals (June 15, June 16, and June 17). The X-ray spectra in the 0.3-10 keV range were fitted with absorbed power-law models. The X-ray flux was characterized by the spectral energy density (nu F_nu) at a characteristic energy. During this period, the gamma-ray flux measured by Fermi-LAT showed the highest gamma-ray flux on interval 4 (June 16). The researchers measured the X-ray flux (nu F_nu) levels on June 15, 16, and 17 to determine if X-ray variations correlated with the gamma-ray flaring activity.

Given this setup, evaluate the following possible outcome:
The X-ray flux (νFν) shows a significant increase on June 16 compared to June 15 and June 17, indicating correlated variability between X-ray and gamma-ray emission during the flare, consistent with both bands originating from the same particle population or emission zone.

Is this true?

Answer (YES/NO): YES